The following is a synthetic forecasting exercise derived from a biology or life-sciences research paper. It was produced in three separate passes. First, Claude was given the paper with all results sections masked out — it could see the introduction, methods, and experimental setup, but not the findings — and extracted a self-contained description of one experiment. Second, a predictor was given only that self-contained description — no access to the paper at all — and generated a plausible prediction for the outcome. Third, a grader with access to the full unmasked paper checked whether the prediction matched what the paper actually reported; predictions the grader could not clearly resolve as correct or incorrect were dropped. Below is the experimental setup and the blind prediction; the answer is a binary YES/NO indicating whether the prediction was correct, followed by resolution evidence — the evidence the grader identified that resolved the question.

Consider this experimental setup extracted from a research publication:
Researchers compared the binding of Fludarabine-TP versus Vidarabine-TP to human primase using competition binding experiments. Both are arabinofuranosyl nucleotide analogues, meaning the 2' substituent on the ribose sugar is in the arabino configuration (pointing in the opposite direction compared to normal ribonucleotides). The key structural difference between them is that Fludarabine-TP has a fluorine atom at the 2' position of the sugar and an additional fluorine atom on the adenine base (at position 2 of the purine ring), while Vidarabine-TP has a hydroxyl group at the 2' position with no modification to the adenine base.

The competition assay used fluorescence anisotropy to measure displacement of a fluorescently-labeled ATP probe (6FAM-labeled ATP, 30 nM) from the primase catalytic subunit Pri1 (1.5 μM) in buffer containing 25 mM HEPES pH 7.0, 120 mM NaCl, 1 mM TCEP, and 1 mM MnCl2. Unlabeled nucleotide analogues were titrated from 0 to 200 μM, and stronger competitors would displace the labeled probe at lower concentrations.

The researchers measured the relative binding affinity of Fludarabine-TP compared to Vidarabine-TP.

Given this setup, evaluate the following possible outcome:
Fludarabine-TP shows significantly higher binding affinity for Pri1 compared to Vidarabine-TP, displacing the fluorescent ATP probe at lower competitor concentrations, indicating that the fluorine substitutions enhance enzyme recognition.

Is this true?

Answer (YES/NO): NO